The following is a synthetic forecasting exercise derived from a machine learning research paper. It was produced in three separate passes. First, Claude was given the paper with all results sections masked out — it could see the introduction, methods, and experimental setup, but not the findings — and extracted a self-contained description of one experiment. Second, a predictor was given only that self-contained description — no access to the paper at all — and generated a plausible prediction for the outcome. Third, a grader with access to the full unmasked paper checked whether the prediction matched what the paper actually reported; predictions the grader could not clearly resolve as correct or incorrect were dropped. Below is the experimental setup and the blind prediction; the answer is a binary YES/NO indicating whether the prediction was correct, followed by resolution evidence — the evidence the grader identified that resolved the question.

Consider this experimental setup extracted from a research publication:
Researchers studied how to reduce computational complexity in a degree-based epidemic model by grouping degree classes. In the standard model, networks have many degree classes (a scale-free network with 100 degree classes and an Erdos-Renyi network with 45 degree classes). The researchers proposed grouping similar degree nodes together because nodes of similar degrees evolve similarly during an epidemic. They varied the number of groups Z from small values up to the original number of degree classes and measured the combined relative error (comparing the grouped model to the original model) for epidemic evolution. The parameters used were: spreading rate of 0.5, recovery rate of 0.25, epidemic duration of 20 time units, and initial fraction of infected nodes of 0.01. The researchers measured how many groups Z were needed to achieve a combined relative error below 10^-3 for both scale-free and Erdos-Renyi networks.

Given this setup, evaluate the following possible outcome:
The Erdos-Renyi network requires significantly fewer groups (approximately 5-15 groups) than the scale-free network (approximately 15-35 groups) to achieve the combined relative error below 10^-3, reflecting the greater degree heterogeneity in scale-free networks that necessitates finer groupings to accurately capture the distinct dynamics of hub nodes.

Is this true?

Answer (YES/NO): NO